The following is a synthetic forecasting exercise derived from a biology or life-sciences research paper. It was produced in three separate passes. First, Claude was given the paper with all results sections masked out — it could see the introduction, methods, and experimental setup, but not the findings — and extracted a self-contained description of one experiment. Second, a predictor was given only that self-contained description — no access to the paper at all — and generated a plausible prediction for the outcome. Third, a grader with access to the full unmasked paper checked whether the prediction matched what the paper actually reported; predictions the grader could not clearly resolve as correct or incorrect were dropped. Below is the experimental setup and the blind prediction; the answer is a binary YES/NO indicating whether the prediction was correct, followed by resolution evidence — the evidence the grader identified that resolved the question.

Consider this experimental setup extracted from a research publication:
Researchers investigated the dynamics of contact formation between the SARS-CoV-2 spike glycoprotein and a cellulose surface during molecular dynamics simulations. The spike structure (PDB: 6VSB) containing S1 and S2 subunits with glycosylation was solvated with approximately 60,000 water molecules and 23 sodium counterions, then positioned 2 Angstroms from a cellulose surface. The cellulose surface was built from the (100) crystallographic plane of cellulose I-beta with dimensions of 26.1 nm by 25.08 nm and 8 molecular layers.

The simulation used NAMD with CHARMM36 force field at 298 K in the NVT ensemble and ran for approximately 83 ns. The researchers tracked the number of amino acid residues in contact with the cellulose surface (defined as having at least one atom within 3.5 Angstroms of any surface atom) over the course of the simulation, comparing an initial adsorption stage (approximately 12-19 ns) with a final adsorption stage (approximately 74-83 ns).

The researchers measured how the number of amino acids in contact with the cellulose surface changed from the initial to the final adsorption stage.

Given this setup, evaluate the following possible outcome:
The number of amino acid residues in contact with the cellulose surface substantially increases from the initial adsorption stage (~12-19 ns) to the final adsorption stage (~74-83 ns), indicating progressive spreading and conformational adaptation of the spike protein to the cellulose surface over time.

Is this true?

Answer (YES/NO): NO